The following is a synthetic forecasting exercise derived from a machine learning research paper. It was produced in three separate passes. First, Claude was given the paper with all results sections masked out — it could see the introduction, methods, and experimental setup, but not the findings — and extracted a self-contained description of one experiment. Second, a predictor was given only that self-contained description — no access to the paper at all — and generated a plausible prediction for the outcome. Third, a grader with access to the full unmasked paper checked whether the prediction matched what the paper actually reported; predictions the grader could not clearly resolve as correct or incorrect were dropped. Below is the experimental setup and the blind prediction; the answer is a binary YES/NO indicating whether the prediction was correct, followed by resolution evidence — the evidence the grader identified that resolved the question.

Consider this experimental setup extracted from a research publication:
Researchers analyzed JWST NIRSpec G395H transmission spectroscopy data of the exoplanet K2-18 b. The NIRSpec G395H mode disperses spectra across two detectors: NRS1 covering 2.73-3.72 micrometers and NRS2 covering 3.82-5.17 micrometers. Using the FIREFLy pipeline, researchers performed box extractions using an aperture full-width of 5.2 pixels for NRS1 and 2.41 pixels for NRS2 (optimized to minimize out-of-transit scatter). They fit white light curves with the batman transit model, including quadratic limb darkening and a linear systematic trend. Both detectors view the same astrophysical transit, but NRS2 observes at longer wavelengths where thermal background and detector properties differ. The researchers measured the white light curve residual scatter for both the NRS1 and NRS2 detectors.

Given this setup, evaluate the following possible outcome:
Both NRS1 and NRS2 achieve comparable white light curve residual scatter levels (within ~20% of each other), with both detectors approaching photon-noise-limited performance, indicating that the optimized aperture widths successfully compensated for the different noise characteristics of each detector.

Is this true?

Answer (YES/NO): NO